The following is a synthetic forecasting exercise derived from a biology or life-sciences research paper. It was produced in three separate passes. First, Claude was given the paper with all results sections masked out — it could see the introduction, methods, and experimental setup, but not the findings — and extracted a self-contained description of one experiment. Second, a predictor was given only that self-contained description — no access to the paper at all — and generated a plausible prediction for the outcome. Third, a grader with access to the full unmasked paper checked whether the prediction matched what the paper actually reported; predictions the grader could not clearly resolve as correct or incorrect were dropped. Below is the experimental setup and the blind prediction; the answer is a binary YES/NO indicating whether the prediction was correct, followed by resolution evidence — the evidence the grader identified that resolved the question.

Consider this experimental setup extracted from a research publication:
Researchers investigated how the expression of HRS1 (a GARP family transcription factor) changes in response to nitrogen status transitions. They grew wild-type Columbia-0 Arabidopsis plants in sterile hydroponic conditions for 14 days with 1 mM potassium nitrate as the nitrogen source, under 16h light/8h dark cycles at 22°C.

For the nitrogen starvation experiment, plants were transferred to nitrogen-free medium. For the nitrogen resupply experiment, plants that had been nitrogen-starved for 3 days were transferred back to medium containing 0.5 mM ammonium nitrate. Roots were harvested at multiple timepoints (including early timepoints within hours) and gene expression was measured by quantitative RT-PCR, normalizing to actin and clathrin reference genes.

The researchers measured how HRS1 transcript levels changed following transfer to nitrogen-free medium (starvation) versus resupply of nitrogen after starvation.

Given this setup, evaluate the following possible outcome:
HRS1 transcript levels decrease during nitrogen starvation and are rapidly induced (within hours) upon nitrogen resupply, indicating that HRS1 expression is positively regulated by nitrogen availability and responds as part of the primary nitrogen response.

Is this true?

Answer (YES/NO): YES